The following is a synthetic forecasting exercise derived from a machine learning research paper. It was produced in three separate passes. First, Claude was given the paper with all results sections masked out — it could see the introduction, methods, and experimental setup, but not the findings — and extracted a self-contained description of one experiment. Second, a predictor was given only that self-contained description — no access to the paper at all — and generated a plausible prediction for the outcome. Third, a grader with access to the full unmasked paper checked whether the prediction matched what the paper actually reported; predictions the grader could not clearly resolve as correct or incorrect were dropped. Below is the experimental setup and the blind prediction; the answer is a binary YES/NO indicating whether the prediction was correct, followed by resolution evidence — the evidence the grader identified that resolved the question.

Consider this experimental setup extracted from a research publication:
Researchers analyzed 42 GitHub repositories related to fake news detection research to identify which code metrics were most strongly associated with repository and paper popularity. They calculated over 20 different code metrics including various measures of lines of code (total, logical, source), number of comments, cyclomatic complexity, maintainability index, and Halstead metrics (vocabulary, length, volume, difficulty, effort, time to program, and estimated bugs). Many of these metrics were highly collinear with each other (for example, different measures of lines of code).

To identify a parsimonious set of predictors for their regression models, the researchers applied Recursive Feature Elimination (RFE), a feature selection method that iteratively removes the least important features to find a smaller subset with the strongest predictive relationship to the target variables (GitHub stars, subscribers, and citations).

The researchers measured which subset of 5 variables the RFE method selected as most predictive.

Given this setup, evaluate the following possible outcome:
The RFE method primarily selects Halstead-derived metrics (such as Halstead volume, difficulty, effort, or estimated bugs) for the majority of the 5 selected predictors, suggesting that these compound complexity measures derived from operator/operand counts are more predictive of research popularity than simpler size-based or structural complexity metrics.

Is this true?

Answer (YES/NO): YES